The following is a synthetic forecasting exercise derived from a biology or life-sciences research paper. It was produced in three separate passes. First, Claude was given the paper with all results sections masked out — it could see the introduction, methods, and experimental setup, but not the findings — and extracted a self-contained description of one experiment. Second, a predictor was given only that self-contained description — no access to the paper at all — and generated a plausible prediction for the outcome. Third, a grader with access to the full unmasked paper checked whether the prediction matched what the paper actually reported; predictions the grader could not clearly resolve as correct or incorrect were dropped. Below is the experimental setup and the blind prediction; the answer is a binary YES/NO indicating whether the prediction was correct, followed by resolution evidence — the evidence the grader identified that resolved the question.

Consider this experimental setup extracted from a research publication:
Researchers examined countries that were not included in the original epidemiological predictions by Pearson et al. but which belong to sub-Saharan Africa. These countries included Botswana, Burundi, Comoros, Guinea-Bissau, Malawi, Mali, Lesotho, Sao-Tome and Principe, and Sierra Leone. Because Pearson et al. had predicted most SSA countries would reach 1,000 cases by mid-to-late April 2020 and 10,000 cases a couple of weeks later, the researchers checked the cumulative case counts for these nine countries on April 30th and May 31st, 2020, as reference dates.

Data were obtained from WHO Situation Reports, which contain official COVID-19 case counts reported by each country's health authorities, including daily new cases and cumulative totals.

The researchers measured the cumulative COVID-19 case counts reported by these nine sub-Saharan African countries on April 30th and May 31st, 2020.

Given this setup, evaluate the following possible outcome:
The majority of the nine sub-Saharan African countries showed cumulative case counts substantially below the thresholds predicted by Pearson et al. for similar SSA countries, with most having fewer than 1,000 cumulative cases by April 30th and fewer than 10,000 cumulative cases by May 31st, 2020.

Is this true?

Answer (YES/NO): YES